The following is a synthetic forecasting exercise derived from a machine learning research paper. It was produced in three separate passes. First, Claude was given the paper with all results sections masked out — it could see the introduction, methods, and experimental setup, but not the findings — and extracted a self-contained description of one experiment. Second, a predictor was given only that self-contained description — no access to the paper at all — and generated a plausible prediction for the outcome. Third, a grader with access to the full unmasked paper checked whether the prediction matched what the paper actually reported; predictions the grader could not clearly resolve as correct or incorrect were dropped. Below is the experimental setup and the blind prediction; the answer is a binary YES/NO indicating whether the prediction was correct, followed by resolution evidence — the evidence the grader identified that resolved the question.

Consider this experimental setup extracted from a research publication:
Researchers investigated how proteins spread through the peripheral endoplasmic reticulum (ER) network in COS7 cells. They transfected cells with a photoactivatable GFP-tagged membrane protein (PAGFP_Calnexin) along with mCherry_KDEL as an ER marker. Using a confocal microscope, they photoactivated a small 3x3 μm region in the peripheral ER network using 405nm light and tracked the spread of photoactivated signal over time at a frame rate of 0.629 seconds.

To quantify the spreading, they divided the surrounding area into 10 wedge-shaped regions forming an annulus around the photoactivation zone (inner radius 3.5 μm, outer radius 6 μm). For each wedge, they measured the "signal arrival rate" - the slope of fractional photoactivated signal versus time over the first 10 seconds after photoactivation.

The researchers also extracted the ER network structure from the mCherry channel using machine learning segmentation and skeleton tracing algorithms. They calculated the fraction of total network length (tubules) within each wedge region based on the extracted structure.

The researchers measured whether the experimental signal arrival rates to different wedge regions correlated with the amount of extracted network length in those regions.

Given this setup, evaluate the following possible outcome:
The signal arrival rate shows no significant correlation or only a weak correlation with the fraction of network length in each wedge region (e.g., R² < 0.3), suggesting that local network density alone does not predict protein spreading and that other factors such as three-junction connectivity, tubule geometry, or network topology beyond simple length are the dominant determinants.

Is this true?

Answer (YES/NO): NO